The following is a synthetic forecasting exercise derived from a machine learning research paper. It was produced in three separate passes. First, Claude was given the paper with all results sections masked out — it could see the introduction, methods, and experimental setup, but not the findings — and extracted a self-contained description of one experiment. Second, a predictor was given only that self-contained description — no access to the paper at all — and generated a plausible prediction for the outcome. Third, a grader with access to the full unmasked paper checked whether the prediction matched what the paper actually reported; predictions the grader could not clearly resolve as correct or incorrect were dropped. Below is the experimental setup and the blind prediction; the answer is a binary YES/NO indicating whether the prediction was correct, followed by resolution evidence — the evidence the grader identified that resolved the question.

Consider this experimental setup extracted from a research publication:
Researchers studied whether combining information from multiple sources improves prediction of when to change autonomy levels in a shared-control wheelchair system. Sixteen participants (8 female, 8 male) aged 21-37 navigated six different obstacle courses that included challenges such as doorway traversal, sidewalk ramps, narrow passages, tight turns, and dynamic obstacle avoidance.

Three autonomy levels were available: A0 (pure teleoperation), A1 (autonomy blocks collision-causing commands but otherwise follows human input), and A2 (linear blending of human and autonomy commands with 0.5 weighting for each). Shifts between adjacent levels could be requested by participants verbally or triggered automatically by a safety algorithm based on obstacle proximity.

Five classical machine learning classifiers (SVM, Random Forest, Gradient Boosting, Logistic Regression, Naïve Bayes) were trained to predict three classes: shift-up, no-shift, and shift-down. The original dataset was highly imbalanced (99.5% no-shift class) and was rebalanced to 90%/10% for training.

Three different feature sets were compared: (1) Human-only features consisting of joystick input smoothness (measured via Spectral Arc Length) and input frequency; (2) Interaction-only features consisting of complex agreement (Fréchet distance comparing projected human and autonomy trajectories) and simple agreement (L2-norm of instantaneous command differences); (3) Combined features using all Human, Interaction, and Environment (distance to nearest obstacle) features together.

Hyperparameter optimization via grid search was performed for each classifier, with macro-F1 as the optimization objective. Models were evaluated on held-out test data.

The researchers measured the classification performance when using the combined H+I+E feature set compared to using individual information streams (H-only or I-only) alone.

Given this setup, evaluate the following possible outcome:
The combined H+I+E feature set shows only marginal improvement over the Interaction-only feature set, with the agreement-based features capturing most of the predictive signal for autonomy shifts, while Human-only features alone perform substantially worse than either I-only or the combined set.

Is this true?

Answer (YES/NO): YES